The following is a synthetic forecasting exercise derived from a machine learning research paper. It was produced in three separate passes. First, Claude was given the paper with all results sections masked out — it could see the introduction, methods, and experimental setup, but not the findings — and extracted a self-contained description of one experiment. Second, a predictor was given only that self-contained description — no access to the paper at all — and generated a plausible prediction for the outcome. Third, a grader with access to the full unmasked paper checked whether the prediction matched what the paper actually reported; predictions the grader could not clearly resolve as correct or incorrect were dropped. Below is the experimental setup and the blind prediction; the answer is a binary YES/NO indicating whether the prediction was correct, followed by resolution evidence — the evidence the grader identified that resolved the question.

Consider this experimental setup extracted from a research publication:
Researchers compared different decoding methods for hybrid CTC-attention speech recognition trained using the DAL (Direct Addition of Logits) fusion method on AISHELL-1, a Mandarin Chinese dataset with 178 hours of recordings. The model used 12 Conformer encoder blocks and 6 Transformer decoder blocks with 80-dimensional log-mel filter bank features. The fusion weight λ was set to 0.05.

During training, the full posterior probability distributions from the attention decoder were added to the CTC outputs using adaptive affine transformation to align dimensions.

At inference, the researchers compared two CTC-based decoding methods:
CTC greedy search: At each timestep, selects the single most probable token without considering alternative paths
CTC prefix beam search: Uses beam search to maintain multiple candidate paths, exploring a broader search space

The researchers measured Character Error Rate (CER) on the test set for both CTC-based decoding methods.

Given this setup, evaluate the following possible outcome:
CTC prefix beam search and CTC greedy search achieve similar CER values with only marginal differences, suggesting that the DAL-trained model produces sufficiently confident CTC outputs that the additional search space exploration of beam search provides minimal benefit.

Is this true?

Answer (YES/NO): YES